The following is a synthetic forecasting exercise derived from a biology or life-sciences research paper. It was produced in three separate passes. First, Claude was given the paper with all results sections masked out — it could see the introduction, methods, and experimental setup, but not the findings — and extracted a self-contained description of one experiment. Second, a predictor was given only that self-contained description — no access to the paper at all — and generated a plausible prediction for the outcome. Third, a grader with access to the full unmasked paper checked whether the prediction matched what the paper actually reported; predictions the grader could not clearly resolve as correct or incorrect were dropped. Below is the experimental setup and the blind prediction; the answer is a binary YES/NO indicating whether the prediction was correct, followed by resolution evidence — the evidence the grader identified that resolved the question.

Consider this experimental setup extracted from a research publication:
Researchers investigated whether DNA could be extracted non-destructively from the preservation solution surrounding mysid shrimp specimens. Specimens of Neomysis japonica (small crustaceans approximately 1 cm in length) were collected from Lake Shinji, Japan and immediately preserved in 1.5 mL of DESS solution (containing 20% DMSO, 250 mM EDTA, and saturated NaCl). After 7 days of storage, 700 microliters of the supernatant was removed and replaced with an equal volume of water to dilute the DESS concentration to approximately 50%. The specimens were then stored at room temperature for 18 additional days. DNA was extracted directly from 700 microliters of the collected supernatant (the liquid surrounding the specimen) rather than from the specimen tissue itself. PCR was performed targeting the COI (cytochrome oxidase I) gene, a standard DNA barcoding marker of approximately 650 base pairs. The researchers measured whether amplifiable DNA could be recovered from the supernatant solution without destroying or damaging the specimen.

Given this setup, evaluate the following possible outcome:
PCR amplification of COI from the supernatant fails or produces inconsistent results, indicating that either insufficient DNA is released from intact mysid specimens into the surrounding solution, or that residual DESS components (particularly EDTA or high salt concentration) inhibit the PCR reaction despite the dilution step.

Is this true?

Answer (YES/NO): NO